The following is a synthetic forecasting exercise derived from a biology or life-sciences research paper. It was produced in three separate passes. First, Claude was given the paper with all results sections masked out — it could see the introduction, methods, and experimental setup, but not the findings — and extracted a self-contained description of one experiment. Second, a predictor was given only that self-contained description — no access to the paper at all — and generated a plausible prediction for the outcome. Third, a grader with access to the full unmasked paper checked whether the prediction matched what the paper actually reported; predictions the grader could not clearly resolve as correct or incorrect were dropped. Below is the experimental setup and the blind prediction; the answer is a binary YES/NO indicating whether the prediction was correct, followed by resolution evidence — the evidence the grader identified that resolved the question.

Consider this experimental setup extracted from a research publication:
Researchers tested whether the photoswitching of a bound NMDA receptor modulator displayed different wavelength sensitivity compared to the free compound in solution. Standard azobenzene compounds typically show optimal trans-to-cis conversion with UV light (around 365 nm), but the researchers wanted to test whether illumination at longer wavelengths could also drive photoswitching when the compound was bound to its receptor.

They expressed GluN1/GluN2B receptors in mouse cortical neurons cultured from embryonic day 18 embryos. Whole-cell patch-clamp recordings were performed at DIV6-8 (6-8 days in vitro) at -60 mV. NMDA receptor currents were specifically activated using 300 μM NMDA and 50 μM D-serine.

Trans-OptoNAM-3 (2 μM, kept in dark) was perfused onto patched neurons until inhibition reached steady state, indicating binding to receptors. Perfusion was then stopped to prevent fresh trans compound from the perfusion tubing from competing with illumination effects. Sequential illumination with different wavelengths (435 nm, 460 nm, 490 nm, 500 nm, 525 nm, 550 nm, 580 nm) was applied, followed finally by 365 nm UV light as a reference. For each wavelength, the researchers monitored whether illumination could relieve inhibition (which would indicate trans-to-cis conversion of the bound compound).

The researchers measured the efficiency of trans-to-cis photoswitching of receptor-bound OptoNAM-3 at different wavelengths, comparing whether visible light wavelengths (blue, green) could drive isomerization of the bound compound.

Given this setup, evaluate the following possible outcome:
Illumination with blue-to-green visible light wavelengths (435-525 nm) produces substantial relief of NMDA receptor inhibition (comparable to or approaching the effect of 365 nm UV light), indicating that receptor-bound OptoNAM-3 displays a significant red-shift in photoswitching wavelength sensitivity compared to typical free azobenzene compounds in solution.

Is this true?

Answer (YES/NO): YES